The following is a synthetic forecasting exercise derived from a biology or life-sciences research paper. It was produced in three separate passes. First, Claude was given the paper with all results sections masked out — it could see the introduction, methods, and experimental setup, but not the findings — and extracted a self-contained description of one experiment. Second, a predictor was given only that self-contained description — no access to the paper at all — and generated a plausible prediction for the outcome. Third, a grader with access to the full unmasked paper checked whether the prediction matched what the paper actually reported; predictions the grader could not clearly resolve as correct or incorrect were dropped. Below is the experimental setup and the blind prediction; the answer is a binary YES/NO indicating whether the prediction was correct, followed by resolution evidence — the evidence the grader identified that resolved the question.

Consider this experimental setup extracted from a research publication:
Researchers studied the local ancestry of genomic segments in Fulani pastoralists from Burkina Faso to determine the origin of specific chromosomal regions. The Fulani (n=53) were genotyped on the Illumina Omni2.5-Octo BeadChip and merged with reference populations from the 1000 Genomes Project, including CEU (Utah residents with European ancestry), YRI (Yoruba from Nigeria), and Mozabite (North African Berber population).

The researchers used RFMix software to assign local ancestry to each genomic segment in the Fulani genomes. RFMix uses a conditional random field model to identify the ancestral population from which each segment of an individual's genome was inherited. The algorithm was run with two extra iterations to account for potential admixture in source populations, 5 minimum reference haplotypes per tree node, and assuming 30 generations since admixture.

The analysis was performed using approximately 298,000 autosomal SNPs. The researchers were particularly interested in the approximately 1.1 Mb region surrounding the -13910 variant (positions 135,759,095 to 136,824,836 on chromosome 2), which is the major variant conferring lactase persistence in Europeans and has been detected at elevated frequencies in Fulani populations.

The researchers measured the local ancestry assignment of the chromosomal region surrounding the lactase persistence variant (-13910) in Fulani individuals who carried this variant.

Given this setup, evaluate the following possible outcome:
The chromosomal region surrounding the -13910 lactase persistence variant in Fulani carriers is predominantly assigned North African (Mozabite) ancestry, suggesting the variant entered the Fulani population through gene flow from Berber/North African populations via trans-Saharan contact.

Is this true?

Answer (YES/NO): NO